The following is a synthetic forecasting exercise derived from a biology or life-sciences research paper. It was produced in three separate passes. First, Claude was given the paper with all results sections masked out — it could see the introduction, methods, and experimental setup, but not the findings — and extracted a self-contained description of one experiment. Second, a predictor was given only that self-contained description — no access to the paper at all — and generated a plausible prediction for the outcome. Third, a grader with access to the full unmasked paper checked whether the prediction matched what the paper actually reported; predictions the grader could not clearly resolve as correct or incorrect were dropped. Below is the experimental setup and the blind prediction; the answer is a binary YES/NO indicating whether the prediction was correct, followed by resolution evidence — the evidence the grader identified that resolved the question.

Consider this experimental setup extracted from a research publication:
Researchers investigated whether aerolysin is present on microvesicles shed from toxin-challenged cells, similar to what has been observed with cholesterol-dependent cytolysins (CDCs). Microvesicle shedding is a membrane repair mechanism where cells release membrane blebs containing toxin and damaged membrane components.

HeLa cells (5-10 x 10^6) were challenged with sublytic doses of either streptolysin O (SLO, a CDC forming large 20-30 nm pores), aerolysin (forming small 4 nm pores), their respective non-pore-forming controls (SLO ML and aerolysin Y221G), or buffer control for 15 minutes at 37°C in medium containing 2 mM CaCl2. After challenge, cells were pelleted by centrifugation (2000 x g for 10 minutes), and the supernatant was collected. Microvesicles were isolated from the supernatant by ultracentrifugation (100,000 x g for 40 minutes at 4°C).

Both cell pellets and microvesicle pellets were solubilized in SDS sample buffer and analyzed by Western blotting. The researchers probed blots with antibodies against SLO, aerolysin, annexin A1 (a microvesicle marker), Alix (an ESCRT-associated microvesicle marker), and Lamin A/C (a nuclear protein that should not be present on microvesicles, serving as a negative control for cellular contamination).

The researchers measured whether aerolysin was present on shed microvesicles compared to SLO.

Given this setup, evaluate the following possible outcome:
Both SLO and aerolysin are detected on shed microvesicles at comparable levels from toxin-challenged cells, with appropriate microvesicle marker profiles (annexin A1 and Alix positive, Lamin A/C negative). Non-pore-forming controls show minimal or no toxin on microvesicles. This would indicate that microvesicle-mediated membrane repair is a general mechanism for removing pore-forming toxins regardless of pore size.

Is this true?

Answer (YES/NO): NO